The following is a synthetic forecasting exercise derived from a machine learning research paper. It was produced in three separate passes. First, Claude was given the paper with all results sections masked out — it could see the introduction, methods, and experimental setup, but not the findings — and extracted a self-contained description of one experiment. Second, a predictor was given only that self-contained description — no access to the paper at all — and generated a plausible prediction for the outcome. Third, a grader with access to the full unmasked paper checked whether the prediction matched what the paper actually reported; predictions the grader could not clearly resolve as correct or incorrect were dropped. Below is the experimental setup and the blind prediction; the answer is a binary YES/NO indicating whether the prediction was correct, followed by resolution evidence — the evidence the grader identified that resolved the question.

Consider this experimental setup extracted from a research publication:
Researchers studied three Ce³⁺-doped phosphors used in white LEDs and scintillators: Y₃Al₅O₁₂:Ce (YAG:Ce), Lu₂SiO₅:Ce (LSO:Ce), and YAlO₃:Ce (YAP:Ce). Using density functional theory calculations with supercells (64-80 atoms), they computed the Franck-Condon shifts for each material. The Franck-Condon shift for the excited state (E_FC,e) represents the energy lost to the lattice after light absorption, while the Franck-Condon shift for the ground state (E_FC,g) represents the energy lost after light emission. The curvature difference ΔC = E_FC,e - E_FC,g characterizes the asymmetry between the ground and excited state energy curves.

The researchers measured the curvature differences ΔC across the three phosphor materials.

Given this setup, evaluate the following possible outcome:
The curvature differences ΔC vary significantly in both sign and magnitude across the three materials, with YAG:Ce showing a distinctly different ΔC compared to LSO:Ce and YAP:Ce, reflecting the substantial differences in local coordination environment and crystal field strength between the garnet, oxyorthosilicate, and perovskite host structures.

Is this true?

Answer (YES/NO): NO